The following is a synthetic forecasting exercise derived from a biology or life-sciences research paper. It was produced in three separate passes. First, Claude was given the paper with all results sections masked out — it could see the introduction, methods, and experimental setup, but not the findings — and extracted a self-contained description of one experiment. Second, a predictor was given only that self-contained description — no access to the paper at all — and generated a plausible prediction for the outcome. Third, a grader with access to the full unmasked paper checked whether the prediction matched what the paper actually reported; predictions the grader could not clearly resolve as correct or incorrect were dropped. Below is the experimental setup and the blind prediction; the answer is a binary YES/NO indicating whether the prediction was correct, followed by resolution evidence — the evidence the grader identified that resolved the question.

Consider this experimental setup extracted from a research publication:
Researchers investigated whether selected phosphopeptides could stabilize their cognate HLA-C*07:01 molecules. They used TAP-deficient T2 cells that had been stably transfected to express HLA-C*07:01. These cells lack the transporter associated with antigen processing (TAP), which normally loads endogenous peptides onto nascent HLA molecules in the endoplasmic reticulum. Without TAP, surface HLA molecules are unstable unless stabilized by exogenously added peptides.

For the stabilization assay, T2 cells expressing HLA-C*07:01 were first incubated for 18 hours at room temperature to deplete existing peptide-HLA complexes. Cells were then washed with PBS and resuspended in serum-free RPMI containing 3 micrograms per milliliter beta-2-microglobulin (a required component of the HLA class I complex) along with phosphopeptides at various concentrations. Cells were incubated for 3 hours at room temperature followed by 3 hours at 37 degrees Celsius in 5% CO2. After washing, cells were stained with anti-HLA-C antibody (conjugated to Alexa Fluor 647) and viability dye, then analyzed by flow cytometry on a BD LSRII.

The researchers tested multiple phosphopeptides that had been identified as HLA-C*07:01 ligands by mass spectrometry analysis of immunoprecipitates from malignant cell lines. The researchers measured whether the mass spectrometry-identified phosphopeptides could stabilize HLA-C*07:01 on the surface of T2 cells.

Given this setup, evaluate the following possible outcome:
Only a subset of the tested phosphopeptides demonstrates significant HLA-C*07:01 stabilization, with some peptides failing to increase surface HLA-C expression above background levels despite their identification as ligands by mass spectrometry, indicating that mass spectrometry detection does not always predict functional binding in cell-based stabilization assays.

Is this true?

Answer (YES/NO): NO